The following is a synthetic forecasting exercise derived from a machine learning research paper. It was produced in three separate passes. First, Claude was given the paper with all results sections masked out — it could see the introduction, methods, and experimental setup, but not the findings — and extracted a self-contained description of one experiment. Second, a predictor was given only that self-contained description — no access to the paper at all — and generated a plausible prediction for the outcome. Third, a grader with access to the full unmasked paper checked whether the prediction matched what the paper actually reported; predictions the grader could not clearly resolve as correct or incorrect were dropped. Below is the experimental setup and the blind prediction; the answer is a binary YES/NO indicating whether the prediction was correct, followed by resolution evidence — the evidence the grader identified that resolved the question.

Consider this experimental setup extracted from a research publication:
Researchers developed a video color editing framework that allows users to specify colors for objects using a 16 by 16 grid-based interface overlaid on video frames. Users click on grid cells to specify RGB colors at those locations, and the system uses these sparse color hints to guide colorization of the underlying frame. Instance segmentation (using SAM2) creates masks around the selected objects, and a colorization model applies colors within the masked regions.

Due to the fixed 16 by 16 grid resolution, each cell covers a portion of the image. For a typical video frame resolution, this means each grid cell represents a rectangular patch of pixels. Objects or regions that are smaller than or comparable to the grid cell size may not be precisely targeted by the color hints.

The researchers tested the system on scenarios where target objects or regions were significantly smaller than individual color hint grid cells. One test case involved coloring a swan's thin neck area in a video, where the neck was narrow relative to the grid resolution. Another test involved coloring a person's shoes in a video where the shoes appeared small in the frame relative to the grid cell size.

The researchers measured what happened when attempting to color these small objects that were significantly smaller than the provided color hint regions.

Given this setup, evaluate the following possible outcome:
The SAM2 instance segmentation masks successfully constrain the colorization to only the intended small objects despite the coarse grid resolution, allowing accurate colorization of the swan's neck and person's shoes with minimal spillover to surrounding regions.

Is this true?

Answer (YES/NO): NO